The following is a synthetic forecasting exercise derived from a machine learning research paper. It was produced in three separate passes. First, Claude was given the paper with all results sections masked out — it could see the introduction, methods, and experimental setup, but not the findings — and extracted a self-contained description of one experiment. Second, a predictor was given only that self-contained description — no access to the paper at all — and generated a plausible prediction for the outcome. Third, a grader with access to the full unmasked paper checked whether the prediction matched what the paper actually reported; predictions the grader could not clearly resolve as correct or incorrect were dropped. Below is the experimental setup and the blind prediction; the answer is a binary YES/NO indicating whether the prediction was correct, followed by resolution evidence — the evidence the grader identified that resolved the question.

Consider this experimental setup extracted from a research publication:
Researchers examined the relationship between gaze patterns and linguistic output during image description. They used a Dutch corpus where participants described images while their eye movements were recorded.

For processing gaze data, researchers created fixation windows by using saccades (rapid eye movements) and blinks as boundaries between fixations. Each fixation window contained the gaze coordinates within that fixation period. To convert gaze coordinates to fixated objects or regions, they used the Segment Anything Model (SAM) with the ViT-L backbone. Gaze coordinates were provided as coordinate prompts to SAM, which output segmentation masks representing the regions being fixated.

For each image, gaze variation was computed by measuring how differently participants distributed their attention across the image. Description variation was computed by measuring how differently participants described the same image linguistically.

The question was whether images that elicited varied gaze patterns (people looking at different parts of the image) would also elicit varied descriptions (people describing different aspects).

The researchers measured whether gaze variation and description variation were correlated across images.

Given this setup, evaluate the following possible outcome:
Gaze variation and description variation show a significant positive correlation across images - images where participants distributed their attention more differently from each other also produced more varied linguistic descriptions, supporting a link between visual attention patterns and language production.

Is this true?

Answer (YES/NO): YES